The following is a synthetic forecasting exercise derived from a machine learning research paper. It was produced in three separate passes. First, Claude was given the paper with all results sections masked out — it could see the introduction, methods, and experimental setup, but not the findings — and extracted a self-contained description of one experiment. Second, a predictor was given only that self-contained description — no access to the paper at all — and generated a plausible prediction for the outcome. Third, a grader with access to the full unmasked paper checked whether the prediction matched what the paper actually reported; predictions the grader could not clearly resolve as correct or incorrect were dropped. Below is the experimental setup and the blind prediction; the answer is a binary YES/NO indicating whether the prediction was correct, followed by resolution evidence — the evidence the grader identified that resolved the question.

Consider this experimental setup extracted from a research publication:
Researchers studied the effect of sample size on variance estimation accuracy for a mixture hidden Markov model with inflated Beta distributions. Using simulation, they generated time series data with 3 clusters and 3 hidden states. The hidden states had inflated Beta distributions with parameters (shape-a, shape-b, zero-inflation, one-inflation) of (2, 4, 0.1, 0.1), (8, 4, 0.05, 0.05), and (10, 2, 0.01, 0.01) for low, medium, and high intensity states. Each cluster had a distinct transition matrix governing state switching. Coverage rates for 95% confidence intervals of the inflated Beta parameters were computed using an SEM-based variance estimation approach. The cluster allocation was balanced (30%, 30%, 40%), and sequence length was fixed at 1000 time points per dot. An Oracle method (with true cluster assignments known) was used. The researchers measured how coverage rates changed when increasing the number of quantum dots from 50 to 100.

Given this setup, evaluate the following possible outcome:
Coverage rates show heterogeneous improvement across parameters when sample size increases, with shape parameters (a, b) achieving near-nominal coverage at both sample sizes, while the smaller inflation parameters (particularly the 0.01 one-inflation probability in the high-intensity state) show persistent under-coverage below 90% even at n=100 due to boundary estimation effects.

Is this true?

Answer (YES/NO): NO